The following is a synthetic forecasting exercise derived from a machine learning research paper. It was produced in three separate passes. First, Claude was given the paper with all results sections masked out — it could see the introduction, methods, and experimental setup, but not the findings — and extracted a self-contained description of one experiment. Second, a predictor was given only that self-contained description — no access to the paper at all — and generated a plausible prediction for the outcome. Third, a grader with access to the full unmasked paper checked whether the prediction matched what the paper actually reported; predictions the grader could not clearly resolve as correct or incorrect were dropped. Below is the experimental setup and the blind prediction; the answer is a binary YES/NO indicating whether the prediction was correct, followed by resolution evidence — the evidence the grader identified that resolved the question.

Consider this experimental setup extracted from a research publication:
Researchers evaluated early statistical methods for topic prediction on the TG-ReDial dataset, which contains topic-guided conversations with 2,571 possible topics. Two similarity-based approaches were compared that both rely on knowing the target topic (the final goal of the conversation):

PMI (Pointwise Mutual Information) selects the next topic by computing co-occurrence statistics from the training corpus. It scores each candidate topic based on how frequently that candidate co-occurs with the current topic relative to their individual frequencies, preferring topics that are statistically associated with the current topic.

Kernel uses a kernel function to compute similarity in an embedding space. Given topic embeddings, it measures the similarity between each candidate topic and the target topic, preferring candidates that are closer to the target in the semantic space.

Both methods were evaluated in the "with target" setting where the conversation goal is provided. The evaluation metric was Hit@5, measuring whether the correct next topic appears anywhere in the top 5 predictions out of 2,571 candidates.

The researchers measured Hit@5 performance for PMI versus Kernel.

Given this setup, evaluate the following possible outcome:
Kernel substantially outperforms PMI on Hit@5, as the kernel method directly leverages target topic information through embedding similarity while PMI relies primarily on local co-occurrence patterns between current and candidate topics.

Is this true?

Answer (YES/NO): NO